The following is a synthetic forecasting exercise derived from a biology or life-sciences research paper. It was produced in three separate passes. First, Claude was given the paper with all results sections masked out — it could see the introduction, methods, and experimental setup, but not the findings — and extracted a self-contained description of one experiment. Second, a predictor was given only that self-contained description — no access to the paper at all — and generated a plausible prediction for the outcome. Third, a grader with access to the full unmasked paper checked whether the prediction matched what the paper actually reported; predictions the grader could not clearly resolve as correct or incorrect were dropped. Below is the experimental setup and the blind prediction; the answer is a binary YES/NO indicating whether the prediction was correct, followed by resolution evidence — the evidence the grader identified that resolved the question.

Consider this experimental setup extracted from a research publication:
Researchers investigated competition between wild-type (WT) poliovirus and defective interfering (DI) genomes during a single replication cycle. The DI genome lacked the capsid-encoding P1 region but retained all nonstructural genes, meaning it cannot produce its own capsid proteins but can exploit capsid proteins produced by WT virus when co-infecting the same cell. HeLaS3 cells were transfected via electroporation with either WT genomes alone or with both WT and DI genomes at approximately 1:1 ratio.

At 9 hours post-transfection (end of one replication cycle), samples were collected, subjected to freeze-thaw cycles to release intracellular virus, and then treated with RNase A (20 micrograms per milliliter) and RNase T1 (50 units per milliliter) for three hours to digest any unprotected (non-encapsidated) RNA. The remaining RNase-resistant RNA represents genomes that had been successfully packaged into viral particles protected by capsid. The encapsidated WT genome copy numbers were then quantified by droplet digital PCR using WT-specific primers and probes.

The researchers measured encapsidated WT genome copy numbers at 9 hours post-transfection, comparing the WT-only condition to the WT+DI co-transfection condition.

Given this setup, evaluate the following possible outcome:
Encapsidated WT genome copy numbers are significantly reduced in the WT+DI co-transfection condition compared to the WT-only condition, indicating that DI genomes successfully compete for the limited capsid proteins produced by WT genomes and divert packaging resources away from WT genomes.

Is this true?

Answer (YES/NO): YES